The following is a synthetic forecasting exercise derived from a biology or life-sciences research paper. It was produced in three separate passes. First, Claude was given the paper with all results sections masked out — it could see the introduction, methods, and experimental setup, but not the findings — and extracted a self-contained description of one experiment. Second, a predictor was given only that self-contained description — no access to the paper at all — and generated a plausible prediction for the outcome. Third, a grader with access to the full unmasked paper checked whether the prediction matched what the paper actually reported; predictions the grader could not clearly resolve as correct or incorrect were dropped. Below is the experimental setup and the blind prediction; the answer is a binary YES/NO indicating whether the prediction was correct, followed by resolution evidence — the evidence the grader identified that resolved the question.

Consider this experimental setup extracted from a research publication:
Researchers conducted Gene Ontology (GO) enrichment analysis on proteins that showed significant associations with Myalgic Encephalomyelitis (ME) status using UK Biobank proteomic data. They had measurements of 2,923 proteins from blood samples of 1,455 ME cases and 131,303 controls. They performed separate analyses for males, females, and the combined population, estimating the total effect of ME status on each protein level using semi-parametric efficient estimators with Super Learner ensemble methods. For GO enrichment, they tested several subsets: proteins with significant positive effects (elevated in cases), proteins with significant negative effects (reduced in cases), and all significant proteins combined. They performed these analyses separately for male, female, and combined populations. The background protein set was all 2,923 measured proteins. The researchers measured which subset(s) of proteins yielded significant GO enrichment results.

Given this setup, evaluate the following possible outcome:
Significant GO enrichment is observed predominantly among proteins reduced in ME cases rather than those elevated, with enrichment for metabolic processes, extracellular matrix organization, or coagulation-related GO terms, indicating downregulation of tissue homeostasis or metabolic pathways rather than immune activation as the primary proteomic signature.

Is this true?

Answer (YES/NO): NO